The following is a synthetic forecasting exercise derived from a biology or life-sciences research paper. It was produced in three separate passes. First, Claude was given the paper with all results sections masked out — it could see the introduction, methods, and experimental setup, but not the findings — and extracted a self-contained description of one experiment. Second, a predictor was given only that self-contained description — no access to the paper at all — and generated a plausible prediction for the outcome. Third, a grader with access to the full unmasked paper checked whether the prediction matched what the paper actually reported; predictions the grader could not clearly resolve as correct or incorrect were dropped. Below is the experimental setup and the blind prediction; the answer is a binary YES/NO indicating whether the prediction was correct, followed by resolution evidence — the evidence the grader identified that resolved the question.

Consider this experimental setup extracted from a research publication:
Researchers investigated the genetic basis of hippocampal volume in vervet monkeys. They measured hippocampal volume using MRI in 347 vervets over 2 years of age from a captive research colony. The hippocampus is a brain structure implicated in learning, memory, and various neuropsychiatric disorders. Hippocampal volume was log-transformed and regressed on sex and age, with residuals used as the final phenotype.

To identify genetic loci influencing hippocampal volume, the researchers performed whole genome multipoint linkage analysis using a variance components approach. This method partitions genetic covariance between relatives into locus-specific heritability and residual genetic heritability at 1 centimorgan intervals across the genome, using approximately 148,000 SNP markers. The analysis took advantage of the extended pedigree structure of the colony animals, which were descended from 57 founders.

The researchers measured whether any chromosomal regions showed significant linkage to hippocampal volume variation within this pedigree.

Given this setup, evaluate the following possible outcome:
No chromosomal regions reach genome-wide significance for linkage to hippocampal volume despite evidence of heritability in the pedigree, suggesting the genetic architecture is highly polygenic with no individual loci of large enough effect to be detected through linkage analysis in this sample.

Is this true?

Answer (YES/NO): NO